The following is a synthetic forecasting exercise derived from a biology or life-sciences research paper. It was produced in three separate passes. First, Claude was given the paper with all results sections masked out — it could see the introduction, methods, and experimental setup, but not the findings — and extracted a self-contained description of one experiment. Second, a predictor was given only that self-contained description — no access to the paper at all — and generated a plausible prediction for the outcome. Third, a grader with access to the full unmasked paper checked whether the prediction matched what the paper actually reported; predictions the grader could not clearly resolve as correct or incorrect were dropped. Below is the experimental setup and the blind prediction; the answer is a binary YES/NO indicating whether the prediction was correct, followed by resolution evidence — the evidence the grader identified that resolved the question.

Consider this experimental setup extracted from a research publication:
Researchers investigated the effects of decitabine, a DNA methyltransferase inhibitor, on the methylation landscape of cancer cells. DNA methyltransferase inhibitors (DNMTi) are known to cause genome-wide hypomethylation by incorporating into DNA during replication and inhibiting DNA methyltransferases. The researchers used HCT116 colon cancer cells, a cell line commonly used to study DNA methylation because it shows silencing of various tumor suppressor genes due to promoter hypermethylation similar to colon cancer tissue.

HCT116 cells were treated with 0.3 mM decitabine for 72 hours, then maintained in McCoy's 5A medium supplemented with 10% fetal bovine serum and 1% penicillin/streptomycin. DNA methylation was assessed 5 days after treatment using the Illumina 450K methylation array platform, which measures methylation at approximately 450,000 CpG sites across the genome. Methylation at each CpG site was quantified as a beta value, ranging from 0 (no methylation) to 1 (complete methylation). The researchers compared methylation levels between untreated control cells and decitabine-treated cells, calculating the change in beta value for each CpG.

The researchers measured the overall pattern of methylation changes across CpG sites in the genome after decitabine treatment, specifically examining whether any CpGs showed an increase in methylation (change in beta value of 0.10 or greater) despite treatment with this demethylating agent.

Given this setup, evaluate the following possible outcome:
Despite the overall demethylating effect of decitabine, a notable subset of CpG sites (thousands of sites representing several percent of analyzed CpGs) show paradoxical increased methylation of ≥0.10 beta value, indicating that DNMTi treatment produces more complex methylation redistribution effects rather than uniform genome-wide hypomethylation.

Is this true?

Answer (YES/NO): NO